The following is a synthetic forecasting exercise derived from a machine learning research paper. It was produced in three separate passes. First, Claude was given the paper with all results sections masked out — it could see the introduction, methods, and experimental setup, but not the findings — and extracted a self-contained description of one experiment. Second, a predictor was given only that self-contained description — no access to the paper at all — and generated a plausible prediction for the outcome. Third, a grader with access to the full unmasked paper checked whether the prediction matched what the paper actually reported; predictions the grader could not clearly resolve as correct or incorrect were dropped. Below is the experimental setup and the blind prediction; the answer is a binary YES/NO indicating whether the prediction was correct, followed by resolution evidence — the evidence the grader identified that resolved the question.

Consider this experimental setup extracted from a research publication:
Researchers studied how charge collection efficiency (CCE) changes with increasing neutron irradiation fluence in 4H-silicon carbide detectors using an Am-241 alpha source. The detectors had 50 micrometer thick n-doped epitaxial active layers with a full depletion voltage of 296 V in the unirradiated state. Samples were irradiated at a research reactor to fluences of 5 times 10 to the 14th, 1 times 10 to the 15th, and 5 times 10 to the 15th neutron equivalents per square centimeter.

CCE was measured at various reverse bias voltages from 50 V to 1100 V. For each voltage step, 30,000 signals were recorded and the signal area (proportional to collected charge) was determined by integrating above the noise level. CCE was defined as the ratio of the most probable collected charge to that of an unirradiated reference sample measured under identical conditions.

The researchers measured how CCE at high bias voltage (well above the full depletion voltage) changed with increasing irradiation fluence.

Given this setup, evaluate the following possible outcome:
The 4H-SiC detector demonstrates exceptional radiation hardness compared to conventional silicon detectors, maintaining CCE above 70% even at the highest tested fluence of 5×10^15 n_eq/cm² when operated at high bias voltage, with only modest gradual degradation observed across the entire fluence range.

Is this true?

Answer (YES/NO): NO